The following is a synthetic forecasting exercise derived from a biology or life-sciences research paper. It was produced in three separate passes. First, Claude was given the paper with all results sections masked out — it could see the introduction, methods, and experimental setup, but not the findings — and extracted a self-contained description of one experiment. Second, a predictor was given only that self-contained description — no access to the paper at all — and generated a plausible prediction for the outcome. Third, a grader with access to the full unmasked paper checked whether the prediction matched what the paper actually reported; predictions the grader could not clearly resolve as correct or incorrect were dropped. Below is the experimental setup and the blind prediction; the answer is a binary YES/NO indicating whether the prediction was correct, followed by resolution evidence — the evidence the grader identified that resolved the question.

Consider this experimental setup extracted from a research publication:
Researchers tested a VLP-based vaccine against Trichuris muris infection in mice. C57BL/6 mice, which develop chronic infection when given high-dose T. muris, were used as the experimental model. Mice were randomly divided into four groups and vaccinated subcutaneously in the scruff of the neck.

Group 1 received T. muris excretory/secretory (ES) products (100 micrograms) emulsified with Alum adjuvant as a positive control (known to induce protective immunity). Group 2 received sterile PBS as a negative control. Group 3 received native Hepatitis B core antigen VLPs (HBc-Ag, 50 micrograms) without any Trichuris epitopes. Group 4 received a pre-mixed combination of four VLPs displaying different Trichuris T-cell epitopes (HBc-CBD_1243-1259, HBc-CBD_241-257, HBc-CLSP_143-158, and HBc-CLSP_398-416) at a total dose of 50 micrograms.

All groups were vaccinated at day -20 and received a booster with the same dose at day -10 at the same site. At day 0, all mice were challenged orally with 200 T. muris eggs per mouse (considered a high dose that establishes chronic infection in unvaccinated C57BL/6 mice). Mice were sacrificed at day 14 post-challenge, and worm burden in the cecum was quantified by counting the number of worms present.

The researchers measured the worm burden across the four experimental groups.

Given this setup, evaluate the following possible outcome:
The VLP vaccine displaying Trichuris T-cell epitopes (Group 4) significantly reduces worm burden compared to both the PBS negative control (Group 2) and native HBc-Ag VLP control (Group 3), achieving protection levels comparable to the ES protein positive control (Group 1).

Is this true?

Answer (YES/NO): NO